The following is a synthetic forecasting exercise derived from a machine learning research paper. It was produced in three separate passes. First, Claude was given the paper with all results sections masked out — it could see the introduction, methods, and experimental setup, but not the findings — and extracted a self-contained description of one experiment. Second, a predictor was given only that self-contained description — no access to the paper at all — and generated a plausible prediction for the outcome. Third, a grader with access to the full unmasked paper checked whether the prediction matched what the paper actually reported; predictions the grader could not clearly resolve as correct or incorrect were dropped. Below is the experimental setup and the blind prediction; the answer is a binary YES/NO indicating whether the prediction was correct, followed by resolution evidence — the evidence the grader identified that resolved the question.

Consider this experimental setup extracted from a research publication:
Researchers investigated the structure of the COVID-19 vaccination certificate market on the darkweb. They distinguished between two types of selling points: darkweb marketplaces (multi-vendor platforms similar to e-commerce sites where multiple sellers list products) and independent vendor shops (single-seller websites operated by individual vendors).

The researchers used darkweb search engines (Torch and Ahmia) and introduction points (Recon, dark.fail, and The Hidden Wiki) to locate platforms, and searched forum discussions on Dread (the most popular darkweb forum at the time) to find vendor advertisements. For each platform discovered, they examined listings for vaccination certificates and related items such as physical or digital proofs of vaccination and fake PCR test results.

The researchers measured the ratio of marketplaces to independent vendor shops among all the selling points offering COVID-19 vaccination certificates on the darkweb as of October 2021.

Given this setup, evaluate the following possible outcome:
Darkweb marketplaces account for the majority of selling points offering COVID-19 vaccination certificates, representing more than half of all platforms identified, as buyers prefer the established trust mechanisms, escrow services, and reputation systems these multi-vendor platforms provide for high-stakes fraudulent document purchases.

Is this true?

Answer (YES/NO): YES